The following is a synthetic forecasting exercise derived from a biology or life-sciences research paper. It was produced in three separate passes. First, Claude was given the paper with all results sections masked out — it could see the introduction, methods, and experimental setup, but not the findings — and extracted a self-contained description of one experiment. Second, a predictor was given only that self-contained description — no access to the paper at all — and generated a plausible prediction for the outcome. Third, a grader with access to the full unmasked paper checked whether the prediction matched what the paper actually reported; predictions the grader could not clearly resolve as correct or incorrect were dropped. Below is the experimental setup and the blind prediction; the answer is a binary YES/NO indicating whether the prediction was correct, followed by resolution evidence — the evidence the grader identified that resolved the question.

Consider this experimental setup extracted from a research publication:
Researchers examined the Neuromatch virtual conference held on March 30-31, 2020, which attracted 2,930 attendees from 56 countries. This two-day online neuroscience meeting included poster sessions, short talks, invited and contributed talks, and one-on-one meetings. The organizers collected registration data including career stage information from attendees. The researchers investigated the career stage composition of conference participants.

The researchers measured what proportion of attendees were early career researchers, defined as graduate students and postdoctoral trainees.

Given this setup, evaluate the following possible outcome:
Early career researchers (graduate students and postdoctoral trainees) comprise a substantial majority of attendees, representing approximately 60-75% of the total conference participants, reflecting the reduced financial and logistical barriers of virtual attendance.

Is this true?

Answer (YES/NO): YES